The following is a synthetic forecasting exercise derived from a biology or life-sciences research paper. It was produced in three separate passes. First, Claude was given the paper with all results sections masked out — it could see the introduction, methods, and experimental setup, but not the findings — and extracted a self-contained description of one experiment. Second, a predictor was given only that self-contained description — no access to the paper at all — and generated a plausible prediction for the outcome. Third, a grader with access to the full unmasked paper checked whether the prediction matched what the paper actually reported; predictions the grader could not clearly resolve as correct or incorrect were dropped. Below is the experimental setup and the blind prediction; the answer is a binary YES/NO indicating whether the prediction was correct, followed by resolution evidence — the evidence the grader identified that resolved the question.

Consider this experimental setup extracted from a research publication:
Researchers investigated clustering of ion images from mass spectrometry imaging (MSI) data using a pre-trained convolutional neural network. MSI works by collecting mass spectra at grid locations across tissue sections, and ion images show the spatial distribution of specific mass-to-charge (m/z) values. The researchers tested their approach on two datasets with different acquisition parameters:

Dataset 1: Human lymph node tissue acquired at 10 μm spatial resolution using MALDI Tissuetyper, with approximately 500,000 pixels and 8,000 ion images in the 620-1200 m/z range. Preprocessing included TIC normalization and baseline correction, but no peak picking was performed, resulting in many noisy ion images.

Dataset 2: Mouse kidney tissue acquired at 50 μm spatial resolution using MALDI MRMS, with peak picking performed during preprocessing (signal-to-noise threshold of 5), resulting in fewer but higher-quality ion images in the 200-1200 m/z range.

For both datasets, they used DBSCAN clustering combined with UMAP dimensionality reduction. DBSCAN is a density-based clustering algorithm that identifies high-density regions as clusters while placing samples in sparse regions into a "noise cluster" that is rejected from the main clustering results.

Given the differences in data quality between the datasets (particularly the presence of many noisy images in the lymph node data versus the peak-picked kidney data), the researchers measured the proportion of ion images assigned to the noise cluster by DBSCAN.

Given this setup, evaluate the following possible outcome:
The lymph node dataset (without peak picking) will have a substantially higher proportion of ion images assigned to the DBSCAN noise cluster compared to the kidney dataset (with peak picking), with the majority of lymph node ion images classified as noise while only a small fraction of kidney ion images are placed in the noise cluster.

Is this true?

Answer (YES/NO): NO